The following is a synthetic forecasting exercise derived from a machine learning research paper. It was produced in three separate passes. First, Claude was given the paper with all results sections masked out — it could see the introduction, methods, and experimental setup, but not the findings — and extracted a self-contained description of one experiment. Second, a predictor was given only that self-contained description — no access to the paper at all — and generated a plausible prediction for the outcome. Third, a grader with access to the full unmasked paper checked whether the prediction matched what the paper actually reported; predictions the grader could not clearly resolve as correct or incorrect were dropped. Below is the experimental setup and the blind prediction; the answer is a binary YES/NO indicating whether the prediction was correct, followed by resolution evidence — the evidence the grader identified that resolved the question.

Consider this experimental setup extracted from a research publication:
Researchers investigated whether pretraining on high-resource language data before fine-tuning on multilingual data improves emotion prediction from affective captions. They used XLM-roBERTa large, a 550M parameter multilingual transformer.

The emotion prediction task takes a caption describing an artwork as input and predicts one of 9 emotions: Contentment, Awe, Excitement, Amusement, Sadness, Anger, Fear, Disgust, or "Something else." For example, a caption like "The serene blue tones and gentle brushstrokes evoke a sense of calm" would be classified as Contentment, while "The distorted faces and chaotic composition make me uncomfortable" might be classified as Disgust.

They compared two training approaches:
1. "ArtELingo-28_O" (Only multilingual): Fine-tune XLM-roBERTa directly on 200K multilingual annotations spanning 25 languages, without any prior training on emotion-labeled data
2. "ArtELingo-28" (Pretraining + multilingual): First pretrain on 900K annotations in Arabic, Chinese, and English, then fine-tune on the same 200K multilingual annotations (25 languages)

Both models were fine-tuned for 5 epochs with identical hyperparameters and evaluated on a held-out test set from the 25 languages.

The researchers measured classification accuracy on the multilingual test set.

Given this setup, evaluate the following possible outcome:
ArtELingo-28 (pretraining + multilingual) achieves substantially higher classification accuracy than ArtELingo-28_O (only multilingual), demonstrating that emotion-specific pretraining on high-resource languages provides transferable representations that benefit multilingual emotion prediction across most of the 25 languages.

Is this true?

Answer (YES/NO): NO